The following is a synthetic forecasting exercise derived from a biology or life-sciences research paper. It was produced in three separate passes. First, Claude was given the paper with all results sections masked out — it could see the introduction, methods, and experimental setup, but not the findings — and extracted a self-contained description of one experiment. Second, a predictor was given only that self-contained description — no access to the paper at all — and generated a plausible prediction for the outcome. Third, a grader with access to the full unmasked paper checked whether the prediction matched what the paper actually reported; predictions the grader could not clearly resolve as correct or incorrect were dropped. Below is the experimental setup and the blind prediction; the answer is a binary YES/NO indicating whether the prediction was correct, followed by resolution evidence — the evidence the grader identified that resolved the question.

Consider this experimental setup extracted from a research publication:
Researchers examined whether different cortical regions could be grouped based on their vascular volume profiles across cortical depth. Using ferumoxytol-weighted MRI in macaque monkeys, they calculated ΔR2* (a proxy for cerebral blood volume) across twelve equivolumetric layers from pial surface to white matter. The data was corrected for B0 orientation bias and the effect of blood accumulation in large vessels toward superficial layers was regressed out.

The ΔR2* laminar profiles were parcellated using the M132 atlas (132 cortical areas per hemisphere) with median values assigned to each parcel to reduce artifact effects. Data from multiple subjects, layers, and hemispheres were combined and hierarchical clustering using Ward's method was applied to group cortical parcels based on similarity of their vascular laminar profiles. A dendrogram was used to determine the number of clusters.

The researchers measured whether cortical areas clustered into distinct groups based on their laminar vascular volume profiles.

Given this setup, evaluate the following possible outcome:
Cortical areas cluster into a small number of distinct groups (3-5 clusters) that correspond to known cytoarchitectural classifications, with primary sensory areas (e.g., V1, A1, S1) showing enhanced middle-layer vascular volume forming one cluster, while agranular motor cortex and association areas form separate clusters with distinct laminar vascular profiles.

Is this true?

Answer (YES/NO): NO